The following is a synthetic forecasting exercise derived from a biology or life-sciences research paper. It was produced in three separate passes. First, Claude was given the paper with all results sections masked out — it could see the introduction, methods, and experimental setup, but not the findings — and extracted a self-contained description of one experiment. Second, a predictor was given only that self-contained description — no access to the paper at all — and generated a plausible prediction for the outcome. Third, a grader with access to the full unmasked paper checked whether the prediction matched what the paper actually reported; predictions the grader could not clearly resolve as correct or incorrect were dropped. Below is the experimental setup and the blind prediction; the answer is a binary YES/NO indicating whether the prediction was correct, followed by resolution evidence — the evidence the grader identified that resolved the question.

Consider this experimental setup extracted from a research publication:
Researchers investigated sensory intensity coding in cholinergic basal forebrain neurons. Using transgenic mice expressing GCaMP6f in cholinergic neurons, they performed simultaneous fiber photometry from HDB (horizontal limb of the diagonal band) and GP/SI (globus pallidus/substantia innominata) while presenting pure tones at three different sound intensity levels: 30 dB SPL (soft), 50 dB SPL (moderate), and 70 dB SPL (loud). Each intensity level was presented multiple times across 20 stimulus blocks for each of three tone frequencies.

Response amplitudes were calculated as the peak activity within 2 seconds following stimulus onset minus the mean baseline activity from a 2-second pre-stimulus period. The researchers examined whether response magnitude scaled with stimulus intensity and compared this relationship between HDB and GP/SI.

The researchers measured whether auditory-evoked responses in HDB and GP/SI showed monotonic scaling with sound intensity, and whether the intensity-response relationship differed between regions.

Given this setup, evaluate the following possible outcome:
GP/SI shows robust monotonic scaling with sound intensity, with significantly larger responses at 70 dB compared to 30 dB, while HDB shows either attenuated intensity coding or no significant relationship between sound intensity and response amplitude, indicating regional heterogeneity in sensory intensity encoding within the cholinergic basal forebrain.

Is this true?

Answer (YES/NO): YES